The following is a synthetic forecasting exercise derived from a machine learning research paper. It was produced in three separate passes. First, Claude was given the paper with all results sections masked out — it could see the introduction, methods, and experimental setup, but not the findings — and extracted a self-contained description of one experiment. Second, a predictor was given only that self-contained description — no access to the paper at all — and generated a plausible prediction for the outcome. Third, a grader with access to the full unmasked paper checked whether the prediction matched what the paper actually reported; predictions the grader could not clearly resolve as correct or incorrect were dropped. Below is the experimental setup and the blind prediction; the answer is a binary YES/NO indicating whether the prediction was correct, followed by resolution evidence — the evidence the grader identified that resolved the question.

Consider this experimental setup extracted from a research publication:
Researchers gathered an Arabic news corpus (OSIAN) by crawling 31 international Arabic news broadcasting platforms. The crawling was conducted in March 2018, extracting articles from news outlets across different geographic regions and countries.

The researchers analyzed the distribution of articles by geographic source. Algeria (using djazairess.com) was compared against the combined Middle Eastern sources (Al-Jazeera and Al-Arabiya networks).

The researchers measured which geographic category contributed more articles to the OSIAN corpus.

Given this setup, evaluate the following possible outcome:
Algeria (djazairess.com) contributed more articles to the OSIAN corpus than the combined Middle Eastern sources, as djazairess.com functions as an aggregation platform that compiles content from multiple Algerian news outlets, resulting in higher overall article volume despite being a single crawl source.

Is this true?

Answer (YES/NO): YES